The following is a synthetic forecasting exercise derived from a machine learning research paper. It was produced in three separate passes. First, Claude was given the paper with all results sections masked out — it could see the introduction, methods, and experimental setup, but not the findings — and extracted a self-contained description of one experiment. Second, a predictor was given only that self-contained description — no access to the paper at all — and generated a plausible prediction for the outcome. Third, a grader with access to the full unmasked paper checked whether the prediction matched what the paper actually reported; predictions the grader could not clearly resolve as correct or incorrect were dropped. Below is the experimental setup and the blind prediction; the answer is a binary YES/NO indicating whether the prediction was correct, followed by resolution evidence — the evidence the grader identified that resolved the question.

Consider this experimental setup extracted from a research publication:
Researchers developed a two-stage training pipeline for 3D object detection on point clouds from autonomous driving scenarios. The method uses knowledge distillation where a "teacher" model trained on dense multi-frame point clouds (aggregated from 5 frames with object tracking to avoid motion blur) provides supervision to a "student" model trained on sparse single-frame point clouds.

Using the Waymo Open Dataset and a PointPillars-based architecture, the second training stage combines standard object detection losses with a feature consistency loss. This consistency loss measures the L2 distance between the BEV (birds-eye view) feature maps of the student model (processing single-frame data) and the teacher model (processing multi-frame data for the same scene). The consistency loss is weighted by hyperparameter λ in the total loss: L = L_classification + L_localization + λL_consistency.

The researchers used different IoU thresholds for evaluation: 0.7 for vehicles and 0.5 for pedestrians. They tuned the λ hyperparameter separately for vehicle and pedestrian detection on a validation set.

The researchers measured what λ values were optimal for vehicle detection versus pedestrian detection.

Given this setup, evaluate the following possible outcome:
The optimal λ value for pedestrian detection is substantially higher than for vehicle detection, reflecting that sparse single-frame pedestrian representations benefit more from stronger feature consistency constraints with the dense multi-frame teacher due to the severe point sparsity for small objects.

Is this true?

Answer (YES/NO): NO